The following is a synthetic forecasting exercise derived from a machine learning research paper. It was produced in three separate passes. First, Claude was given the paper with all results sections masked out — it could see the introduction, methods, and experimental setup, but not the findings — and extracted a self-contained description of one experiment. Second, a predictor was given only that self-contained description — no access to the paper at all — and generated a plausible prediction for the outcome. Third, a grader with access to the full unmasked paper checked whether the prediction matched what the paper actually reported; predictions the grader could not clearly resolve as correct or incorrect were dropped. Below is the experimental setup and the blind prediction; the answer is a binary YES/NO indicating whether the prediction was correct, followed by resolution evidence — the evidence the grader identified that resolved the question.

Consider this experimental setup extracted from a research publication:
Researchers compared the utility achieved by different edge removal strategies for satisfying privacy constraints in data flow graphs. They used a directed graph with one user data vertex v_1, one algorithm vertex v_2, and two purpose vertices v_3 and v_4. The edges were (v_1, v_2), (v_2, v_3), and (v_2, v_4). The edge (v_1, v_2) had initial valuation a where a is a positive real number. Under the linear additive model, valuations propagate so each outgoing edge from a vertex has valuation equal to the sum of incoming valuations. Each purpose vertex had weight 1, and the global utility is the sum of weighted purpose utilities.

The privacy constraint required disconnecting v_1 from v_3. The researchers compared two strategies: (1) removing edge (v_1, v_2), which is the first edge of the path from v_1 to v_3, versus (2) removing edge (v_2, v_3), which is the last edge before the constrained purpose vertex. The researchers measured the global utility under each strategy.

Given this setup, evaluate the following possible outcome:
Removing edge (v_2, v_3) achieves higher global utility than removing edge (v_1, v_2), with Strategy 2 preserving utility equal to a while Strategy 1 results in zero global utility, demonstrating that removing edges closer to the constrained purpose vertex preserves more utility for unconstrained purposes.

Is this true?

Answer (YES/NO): YES